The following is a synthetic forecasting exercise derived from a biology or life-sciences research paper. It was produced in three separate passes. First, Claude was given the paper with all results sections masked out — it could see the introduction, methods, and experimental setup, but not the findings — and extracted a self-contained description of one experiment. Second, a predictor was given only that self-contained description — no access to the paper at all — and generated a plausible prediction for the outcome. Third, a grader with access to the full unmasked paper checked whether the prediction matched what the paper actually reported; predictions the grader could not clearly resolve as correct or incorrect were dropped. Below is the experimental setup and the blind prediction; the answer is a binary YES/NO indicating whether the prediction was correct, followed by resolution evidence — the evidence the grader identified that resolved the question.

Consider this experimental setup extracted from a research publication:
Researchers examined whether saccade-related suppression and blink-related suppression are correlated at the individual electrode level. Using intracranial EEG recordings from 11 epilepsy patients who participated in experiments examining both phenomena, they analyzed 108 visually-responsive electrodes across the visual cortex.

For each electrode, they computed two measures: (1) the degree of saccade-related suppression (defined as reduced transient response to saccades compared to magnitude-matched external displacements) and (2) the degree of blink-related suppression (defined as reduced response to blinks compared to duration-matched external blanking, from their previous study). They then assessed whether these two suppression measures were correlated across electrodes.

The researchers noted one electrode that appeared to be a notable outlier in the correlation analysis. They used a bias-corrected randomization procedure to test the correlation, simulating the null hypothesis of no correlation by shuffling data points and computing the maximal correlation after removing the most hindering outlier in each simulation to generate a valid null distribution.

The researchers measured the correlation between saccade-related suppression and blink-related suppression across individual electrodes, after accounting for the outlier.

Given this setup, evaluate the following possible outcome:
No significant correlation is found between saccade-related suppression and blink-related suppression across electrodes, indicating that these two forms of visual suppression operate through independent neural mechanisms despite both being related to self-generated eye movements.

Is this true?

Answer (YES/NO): NO